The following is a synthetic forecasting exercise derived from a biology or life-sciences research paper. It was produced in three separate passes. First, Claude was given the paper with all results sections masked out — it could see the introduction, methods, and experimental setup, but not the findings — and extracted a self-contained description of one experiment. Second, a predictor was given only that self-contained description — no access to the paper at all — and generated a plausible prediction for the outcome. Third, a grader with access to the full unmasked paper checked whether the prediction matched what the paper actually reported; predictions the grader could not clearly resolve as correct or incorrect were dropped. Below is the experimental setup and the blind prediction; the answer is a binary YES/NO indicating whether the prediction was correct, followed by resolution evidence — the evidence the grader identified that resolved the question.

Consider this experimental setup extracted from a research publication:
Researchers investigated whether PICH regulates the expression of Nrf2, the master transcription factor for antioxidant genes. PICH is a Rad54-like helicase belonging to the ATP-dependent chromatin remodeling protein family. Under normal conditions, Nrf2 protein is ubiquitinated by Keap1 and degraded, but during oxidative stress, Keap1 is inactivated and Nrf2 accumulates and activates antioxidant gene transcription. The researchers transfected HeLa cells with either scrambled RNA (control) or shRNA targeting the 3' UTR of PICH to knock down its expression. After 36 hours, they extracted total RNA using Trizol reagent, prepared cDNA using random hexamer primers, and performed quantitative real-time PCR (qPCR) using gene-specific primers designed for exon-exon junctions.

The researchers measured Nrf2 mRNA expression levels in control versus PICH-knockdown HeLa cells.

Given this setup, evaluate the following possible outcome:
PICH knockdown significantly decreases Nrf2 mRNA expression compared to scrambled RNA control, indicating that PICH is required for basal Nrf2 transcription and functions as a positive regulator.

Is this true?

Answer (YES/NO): YES